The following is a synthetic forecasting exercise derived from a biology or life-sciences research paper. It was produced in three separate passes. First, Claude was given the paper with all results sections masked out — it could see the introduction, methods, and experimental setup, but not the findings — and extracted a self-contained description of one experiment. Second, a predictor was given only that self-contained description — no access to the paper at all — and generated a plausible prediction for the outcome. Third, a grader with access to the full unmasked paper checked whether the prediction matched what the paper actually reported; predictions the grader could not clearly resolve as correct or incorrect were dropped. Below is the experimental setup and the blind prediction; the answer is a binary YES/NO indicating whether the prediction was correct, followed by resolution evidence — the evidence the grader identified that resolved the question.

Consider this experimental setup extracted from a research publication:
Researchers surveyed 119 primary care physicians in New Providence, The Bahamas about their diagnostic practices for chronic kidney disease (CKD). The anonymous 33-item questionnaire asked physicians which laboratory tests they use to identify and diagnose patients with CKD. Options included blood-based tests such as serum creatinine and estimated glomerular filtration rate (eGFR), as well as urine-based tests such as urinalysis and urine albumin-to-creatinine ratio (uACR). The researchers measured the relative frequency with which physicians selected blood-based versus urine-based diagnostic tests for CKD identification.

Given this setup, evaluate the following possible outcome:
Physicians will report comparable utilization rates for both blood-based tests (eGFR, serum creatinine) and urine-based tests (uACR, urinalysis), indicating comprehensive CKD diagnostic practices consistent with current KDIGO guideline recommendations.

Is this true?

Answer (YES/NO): NO